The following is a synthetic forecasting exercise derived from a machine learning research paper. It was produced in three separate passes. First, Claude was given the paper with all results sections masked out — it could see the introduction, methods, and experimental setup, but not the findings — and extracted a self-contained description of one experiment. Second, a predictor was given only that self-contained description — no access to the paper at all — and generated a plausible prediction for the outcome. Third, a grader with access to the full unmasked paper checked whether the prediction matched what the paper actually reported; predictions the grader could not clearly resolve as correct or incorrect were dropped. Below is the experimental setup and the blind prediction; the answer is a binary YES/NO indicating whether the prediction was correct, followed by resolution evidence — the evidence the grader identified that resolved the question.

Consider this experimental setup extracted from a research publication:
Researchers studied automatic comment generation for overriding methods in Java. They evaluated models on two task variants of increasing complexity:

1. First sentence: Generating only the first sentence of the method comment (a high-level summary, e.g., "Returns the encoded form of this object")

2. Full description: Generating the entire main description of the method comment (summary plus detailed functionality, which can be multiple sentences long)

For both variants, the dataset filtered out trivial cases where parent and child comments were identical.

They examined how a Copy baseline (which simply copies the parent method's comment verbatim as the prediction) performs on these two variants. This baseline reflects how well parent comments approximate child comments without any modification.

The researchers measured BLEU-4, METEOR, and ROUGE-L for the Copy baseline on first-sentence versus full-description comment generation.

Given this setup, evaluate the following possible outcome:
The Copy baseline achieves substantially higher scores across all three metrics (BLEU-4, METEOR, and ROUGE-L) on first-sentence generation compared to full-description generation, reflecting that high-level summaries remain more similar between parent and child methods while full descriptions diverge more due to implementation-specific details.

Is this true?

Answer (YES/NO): YES